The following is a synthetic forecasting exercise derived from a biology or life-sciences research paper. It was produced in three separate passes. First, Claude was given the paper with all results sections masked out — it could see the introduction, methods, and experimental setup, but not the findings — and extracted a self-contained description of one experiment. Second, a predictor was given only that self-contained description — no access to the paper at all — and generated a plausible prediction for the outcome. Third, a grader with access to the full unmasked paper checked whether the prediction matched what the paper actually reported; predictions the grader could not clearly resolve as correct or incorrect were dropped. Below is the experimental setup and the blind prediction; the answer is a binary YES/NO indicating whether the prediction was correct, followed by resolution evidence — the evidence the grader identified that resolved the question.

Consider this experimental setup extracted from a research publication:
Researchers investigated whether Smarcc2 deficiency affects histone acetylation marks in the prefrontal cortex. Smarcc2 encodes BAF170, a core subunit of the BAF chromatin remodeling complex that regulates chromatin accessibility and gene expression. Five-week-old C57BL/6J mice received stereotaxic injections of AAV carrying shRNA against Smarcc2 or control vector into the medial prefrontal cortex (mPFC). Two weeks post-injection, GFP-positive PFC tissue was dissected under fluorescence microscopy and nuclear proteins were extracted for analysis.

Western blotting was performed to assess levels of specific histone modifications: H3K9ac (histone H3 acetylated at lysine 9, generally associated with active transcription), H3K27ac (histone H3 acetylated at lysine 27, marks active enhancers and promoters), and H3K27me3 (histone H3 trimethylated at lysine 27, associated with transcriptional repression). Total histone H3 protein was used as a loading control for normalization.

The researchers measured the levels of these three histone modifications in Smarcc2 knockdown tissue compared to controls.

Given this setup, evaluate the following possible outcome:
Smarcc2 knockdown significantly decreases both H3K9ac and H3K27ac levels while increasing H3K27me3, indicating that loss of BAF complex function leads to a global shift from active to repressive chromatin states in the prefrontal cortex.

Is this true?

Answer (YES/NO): NO